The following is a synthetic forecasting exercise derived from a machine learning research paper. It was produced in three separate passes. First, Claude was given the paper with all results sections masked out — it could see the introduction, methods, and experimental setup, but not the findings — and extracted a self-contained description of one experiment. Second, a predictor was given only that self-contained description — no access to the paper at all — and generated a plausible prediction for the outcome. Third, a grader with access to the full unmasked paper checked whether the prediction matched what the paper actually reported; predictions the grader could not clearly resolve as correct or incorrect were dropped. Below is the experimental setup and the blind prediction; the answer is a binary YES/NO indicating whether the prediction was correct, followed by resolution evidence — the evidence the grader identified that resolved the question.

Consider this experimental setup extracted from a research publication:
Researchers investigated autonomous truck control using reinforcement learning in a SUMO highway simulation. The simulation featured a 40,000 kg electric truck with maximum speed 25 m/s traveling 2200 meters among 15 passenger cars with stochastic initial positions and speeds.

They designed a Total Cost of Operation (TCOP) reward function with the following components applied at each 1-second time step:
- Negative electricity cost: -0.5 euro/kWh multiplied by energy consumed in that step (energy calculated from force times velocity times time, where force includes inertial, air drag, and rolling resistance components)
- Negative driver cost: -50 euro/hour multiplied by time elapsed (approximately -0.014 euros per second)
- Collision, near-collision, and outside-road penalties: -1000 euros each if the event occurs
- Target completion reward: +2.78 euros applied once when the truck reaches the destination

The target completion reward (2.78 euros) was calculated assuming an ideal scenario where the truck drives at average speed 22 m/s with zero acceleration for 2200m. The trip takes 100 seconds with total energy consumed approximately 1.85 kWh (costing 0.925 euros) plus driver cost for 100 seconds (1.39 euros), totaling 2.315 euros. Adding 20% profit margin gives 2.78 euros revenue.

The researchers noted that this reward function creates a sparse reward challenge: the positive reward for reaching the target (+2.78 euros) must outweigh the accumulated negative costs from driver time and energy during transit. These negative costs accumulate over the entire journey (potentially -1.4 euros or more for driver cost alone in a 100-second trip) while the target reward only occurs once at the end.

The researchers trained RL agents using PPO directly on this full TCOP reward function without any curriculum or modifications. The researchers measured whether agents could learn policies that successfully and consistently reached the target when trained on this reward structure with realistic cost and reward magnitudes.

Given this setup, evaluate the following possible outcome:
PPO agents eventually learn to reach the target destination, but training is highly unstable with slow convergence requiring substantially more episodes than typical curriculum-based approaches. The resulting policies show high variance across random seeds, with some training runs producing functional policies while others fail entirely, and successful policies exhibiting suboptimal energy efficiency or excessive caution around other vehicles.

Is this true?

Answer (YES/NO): NO